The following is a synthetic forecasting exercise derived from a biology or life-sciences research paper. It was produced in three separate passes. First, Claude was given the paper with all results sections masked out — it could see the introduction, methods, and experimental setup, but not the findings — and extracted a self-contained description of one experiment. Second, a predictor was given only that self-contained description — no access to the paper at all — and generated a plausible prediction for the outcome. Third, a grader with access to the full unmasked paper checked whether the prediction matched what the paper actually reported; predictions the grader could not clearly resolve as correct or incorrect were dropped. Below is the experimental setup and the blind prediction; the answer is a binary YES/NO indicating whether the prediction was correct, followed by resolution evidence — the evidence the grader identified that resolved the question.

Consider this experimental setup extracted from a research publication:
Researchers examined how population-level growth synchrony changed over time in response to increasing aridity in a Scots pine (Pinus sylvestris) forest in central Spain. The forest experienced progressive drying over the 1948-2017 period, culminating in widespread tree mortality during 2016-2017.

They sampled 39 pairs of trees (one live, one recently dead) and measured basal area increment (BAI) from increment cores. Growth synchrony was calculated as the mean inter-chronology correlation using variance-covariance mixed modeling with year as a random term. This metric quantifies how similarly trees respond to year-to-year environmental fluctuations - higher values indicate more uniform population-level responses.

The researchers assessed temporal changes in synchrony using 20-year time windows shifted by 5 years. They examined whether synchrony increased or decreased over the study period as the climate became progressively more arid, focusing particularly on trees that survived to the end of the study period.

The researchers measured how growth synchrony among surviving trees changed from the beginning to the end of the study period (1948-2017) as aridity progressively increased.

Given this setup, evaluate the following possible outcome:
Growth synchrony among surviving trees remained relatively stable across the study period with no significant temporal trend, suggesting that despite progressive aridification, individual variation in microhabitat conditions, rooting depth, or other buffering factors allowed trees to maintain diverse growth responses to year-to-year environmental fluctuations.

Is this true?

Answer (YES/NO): NO